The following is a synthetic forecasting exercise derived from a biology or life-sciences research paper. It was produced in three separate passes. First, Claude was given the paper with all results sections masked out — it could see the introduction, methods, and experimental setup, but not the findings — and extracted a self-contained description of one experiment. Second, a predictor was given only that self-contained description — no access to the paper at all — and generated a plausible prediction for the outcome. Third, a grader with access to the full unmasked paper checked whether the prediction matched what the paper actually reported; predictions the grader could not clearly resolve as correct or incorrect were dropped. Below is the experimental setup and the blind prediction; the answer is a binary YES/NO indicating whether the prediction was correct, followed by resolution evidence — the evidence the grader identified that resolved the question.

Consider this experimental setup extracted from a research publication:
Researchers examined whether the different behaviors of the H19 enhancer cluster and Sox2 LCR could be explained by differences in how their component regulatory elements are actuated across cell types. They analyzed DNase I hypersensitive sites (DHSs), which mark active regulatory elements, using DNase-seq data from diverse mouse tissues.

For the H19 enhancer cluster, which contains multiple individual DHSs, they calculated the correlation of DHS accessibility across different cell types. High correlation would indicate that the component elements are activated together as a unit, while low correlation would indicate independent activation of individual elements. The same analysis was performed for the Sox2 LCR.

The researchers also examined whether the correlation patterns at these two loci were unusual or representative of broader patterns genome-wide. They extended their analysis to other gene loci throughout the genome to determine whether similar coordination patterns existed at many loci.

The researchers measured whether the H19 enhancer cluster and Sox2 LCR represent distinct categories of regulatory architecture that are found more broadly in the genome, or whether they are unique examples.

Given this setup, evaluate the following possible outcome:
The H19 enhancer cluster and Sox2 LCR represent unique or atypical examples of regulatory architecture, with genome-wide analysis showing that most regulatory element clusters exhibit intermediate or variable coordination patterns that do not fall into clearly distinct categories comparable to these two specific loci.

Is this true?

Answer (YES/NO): NO